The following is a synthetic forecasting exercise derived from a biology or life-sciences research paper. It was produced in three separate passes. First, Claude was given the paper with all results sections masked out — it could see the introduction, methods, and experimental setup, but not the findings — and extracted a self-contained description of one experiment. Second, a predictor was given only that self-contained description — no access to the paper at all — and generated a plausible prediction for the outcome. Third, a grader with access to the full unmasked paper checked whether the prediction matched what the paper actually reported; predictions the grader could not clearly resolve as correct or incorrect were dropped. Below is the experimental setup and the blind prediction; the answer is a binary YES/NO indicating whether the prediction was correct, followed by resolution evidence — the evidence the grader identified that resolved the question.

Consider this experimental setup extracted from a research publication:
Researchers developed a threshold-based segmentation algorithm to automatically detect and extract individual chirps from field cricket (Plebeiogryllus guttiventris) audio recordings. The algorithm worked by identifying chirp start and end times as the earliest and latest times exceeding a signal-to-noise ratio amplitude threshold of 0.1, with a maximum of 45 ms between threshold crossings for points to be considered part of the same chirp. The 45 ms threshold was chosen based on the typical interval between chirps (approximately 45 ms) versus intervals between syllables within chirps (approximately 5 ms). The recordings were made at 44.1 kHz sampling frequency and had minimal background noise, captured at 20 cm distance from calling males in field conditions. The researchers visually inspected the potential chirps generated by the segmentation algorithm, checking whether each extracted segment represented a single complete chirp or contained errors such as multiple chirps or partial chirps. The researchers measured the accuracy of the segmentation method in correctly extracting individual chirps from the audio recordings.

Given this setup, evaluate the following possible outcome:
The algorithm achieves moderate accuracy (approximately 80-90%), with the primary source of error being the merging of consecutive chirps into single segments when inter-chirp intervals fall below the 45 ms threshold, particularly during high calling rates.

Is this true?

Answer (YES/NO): NO